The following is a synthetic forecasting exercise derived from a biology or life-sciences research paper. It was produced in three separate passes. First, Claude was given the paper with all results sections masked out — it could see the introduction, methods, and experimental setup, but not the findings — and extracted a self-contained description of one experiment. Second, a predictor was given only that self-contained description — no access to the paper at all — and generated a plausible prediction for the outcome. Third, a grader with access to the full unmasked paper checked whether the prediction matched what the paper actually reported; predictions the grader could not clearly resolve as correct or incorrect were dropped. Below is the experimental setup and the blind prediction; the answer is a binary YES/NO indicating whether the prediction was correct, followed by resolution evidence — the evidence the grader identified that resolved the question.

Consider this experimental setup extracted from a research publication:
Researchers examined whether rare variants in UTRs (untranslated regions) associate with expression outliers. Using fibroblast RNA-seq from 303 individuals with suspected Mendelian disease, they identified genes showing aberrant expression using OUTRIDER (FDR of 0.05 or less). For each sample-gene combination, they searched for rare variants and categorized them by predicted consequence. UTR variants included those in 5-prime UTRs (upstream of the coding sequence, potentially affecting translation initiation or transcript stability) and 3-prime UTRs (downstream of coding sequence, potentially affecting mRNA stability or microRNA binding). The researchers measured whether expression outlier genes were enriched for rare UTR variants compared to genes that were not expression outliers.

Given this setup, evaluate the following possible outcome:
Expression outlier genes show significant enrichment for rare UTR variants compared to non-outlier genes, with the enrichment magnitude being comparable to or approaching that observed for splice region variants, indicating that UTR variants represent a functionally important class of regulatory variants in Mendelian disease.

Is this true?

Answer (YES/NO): NO